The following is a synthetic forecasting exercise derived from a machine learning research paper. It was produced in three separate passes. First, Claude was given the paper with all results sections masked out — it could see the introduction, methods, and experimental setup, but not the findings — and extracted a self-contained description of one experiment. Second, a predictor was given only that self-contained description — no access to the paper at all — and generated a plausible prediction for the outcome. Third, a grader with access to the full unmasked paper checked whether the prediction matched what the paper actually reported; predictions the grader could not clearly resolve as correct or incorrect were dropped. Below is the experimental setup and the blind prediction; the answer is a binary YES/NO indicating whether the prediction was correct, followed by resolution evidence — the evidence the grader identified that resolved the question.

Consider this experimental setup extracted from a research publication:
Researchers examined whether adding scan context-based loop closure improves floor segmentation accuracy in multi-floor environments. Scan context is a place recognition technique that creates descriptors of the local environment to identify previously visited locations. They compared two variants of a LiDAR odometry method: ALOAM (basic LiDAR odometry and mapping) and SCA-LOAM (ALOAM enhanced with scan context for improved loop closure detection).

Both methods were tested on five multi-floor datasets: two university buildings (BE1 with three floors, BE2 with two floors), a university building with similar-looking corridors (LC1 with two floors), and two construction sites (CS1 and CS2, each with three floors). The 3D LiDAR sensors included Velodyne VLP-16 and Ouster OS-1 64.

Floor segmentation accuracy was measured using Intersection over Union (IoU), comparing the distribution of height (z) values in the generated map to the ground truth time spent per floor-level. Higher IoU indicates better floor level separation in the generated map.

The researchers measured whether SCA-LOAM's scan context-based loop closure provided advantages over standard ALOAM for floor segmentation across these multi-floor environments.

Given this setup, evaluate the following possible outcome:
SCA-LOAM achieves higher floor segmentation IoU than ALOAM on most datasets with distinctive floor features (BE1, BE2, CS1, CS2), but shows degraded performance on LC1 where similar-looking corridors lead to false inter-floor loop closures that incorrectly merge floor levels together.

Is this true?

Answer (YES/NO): NO